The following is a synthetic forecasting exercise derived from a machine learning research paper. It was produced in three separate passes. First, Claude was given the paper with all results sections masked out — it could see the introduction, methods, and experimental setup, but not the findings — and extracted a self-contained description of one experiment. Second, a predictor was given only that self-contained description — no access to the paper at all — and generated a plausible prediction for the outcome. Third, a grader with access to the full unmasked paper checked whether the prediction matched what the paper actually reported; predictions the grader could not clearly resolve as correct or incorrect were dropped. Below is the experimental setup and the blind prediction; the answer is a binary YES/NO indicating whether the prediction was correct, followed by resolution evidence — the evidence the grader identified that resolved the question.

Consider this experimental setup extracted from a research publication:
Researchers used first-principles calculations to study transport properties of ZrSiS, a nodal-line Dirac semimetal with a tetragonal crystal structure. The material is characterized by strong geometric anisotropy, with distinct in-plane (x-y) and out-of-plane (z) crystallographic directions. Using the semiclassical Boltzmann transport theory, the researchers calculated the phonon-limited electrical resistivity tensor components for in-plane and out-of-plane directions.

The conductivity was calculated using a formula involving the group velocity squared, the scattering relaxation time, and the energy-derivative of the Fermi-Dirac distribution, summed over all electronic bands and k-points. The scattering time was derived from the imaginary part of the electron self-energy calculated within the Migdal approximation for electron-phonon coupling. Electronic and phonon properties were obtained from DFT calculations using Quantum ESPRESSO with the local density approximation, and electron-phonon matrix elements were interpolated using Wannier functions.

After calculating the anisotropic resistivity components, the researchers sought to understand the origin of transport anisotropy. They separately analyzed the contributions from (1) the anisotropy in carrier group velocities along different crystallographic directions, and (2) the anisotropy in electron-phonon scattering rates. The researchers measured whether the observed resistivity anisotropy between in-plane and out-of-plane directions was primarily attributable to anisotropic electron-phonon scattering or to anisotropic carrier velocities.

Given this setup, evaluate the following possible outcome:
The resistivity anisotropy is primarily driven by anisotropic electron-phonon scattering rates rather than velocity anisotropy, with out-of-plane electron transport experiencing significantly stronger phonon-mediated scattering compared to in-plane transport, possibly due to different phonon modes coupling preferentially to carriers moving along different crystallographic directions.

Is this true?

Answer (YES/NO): NO